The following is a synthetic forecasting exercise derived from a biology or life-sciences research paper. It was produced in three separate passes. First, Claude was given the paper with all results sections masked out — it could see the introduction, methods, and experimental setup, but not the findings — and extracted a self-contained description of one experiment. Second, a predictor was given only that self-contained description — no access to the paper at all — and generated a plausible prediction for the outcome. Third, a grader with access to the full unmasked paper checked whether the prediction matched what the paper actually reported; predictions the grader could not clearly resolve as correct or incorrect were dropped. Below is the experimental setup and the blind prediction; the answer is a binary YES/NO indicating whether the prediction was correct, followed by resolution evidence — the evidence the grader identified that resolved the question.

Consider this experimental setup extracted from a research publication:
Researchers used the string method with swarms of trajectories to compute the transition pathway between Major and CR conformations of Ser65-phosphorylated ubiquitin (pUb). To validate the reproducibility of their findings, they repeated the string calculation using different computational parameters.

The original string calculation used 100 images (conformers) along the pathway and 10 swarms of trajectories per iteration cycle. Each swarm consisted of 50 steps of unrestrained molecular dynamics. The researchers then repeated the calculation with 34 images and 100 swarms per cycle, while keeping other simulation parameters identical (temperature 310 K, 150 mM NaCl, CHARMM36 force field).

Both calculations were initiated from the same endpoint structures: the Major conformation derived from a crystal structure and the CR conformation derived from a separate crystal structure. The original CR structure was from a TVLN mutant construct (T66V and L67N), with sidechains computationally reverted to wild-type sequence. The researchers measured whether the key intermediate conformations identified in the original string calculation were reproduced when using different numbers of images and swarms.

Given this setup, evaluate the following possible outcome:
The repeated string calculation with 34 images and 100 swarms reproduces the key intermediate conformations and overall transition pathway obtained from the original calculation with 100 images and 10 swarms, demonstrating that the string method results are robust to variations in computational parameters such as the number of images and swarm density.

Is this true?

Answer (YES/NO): YES